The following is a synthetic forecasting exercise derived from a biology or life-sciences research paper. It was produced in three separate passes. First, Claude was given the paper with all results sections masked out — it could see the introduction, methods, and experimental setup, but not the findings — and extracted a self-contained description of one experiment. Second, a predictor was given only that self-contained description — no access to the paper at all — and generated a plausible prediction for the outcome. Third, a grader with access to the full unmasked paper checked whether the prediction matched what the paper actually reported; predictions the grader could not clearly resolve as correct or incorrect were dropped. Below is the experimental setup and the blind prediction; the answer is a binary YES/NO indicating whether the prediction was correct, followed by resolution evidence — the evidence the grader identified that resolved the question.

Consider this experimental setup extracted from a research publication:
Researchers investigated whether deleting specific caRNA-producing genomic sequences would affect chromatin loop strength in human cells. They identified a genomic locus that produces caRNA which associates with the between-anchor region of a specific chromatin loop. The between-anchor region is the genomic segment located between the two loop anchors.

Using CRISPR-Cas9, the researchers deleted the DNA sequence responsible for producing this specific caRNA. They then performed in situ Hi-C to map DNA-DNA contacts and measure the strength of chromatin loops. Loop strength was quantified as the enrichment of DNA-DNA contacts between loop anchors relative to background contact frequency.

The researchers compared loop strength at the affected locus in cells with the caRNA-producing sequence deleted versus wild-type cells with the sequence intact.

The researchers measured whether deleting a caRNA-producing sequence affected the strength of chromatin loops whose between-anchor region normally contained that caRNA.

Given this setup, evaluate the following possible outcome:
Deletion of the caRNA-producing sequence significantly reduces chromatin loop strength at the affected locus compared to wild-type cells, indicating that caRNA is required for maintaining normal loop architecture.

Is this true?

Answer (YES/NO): NO